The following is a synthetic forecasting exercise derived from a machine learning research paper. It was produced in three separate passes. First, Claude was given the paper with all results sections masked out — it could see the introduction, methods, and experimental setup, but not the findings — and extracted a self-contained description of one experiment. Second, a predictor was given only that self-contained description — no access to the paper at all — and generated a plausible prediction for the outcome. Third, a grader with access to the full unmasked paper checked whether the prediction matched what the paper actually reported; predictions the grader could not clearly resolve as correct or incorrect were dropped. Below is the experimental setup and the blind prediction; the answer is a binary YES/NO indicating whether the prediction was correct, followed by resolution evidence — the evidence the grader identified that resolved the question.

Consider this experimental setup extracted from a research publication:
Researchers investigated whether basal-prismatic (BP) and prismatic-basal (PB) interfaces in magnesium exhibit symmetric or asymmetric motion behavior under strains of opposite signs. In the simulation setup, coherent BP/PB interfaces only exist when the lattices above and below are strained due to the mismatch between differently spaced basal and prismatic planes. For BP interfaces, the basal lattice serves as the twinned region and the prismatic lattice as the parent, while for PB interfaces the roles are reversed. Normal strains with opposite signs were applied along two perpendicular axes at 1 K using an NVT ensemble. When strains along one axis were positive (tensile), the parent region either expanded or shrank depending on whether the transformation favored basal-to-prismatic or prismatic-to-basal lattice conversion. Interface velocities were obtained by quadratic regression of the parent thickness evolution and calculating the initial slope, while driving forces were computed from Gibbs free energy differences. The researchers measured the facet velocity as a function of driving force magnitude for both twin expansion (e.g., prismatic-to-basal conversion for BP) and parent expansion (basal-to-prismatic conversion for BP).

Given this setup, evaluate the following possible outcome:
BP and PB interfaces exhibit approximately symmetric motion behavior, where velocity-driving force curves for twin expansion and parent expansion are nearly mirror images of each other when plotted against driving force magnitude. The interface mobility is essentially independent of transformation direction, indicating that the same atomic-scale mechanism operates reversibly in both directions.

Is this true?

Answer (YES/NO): NO